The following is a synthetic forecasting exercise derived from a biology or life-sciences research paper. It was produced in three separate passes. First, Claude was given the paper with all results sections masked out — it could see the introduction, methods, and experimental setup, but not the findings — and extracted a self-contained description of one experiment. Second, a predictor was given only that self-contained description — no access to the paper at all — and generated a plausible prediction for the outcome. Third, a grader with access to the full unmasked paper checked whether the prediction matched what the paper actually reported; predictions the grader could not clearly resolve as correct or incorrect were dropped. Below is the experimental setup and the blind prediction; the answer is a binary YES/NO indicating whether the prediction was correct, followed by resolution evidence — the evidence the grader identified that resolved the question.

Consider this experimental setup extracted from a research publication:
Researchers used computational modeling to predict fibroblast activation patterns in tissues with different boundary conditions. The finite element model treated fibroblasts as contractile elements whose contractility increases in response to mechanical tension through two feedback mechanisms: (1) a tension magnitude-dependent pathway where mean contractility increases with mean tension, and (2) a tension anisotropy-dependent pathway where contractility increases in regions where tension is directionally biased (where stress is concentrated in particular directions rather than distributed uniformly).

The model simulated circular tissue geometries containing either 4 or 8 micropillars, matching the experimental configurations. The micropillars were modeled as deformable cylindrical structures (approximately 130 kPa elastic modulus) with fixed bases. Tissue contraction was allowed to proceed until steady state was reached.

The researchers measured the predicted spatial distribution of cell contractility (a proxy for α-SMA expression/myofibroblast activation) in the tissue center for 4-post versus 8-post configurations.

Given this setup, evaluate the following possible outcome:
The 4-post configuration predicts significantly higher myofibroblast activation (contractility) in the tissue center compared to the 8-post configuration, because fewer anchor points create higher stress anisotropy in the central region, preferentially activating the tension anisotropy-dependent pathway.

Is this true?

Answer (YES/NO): YES